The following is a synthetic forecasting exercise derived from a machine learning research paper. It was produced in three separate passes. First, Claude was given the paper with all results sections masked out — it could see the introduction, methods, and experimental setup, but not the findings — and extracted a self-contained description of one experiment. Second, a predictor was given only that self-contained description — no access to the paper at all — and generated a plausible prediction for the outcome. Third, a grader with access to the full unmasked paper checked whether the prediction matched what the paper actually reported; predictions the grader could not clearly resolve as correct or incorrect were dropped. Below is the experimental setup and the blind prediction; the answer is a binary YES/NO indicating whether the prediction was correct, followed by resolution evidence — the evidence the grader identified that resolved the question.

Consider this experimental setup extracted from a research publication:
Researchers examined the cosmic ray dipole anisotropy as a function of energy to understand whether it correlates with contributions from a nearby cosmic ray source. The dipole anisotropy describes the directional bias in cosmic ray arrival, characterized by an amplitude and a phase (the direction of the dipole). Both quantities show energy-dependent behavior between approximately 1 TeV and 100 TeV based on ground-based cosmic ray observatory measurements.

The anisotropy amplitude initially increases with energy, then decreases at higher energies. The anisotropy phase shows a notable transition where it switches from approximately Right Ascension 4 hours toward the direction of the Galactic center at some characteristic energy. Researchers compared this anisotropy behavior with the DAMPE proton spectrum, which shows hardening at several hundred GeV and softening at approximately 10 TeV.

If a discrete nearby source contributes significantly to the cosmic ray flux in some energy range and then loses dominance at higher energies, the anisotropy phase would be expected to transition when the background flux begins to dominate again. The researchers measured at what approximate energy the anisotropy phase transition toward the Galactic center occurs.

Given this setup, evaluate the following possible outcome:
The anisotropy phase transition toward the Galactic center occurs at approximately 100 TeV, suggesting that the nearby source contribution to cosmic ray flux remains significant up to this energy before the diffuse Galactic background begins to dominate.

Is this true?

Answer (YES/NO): YES